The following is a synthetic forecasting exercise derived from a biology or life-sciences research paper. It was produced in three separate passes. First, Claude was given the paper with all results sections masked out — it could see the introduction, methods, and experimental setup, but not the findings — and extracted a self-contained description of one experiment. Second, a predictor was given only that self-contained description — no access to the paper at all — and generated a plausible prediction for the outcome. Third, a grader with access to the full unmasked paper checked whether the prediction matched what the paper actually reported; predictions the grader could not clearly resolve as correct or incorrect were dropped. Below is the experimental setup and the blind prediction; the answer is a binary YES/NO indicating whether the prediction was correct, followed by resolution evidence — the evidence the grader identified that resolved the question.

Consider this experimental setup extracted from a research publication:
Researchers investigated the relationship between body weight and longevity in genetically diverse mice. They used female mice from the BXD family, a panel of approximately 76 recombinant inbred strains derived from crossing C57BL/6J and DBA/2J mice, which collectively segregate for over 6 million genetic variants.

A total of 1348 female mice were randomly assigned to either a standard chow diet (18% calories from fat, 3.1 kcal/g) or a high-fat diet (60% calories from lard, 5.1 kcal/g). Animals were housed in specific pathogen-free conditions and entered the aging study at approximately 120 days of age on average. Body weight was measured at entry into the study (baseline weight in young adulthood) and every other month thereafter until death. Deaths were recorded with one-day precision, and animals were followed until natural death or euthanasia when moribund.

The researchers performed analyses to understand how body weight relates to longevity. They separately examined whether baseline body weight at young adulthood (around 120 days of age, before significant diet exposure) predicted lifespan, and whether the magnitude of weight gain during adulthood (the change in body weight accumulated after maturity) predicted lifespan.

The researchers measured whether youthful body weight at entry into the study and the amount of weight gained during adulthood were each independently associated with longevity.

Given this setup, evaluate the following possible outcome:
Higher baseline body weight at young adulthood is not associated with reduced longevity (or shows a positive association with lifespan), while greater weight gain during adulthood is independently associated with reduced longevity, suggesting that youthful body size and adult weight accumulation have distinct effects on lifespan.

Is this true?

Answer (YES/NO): NO